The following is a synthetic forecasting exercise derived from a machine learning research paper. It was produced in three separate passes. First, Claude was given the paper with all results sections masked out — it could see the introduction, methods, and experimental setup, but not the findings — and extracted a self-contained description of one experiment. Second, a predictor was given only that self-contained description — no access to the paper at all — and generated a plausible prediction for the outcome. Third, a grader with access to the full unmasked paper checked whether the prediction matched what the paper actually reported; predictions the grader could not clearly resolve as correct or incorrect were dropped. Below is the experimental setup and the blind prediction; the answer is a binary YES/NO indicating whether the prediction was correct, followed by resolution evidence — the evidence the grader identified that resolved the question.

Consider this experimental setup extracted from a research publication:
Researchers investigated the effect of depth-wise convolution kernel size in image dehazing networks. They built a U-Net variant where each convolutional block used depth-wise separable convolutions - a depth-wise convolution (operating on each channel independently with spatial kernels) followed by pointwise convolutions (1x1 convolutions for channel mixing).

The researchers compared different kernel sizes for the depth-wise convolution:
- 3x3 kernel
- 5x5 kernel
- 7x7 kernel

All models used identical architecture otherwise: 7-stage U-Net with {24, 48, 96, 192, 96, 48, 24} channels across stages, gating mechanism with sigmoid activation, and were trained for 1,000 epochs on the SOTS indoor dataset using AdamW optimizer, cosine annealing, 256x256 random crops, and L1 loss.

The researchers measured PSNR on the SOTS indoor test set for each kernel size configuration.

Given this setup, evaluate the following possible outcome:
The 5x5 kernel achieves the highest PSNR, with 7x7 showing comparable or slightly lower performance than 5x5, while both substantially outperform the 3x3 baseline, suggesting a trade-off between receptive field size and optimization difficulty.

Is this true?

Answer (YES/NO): NO